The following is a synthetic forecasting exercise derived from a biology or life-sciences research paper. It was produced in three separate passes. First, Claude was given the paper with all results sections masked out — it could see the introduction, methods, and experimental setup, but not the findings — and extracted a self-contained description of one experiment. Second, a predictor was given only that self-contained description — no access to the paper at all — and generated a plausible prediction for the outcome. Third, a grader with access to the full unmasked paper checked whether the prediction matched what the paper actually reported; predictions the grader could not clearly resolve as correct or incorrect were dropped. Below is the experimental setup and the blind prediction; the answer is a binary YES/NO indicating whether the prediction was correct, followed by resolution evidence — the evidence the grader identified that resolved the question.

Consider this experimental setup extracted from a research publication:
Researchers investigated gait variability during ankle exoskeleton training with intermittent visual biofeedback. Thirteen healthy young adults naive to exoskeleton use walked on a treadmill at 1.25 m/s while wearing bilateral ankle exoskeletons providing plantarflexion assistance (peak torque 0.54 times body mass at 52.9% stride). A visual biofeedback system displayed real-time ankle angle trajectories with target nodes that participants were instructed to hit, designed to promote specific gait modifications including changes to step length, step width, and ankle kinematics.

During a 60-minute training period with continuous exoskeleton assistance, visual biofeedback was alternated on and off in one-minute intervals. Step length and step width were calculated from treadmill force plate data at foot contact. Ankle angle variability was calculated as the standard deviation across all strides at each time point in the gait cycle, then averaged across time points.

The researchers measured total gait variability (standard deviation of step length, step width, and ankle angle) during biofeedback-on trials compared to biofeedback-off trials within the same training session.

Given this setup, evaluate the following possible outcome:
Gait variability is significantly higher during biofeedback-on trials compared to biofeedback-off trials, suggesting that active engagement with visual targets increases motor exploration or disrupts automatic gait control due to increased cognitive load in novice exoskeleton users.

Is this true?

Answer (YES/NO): NO